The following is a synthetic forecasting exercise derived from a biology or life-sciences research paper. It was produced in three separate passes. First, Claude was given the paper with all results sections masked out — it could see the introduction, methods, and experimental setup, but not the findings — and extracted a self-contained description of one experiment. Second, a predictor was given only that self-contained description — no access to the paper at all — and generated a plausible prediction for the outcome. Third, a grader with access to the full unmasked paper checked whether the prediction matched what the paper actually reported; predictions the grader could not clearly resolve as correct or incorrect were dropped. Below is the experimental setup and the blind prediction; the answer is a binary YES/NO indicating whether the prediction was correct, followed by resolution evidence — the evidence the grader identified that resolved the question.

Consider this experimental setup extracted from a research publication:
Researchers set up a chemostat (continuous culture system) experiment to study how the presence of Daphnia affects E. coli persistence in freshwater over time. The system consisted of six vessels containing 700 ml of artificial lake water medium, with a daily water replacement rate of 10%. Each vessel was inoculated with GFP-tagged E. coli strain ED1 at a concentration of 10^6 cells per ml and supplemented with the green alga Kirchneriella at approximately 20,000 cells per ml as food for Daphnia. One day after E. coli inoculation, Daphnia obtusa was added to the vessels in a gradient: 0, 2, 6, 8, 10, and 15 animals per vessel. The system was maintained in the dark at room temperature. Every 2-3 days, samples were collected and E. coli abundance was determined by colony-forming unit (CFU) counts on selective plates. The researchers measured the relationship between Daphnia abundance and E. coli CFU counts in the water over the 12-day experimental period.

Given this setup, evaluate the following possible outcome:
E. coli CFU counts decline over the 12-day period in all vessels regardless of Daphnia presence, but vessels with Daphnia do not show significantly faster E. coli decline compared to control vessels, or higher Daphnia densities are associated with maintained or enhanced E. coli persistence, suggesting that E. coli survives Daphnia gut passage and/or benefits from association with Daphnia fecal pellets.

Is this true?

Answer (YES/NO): NO